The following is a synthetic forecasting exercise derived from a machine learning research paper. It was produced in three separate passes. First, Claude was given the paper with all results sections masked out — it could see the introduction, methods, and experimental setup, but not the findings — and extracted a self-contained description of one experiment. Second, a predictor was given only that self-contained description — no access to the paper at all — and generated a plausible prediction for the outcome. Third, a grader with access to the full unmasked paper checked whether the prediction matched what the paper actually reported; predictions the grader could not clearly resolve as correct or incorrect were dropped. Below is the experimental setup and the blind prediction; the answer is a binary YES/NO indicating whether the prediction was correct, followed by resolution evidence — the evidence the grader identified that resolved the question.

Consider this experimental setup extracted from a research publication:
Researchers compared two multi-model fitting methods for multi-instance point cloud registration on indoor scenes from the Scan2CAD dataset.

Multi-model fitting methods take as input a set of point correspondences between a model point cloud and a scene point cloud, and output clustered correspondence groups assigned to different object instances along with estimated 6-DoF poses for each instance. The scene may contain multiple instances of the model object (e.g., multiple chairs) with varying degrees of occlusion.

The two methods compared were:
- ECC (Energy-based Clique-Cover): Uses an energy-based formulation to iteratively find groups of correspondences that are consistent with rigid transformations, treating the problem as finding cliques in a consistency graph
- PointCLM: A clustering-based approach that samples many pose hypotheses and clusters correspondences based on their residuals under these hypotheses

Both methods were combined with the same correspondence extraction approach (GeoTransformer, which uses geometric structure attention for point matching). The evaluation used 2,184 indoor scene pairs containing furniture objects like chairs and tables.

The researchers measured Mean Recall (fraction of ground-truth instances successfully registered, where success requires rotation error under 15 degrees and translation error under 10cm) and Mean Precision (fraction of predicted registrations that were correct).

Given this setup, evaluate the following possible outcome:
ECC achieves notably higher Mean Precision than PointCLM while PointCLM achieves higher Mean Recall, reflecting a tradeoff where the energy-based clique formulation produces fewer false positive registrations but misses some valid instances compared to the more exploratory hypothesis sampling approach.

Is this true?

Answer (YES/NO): NO